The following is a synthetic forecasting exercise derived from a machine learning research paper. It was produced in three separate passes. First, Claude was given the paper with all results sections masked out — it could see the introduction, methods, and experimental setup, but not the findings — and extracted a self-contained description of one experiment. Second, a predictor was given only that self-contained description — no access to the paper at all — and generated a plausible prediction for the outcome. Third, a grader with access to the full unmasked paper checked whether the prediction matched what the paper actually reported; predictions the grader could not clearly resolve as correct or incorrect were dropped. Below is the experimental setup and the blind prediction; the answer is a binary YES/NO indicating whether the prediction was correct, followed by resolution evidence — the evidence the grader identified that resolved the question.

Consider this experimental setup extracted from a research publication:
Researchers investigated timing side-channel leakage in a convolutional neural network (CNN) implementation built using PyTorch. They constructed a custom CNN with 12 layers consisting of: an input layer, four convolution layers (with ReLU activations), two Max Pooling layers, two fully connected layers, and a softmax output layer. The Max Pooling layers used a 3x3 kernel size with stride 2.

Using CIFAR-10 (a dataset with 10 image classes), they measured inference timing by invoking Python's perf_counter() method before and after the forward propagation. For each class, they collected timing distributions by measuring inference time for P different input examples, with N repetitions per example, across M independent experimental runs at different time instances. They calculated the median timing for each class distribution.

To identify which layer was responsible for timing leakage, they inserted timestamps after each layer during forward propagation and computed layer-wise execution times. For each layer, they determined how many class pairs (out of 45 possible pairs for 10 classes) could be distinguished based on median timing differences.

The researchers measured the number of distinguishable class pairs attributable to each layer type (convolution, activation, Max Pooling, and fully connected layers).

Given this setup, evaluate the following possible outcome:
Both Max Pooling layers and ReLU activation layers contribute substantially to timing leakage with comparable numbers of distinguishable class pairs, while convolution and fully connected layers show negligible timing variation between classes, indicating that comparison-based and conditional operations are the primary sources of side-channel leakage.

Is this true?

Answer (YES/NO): NO